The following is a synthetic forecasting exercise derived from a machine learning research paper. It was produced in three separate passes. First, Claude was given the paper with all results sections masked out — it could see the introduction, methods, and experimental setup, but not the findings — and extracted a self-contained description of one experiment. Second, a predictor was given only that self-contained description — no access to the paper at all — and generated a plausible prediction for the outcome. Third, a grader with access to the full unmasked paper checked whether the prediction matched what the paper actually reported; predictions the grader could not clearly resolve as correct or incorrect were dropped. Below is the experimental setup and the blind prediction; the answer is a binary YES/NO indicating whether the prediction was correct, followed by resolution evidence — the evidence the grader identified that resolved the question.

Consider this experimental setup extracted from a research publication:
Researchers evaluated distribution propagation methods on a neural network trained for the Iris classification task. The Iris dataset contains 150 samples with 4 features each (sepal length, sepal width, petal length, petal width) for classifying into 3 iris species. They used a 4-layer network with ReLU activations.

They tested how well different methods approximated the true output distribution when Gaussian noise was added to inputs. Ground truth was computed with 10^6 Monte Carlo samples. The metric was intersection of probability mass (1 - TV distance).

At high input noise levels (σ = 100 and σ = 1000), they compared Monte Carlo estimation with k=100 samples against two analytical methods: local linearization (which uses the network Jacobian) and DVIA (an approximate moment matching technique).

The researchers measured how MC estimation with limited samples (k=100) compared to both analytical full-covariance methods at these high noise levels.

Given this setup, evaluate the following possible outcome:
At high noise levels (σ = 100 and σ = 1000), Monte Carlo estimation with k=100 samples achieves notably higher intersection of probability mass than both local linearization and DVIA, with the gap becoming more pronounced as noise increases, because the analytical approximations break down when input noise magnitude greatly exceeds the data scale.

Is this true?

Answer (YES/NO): NO